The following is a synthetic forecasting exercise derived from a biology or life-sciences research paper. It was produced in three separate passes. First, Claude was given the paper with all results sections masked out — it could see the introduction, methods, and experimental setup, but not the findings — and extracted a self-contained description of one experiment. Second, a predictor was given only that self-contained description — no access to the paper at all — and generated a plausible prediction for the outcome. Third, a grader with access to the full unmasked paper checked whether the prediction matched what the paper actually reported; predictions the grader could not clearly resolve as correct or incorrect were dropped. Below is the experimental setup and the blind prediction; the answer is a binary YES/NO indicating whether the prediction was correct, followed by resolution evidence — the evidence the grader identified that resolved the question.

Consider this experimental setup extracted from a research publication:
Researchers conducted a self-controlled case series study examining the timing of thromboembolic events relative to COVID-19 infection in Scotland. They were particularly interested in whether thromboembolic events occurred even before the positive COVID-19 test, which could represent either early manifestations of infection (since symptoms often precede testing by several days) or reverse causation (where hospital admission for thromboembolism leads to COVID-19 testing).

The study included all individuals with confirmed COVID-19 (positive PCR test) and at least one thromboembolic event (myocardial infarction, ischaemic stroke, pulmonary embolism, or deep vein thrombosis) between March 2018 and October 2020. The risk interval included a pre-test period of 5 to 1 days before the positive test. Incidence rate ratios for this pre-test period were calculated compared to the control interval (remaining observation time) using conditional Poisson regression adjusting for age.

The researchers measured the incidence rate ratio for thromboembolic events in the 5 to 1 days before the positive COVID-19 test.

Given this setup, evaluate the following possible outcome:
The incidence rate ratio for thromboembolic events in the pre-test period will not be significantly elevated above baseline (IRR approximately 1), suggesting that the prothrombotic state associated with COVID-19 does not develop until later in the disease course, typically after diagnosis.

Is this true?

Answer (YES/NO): NO